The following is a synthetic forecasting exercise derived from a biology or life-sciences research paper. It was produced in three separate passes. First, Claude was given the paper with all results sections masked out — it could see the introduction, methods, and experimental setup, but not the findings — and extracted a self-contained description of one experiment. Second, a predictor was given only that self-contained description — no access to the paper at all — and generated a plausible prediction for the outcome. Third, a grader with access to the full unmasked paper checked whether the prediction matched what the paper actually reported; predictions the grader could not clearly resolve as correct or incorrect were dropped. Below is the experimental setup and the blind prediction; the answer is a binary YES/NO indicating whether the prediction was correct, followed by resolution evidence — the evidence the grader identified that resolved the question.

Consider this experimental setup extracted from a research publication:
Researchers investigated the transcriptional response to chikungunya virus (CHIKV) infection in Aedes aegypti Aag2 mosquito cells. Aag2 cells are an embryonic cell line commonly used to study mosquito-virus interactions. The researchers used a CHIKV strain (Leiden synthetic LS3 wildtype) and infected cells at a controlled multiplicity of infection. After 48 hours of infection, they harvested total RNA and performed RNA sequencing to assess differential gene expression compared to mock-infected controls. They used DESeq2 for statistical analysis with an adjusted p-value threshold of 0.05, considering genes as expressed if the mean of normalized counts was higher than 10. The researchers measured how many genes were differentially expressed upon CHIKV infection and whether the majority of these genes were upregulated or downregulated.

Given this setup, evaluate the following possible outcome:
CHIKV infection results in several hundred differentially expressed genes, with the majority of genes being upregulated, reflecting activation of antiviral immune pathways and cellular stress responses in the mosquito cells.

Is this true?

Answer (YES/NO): NO